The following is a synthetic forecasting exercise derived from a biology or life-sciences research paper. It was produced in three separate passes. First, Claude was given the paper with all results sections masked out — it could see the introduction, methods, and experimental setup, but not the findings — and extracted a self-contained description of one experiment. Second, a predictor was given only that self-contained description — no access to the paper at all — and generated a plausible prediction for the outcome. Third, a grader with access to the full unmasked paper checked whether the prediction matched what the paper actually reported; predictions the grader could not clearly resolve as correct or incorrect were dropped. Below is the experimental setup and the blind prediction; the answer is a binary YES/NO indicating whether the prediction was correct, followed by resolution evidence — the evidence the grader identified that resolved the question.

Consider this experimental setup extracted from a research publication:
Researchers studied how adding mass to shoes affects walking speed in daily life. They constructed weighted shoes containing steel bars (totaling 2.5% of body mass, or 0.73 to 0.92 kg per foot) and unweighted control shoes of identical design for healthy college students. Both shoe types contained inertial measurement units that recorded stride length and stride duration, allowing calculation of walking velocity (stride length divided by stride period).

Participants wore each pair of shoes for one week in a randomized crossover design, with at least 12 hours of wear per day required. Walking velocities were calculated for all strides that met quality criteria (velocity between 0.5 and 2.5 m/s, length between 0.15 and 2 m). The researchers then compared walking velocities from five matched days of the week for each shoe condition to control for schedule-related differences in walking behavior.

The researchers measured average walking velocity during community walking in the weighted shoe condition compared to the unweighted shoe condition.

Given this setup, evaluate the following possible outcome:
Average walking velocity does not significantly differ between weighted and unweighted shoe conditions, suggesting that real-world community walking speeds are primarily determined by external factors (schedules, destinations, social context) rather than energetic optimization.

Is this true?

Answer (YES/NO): YES